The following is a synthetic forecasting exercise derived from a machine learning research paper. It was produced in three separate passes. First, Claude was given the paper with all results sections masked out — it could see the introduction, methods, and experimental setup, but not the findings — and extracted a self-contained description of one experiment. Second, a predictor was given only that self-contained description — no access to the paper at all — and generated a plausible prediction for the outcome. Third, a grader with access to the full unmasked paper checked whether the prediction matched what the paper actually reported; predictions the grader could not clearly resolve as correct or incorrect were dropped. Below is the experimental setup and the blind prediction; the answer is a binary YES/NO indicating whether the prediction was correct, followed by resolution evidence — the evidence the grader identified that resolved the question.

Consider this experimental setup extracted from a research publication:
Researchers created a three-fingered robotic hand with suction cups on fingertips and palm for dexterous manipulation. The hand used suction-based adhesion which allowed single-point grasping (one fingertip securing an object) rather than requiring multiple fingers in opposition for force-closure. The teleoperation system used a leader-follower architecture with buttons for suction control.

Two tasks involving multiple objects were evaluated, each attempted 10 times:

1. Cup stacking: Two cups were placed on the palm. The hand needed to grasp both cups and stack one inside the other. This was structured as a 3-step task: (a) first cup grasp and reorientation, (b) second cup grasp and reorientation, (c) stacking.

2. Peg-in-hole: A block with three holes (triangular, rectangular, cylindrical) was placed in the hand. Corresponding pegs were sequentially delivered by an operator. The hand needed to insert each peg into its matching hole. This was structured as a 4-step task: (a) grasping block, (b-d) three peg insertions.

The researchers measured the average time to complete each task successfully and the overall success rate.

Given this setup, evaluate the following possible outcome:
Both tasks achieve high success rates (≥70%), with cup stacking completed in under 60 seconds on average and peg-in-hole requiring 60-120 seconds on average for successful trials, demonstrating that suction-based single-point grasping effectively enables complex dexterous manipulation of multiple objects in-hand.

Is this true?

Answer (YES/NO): NO